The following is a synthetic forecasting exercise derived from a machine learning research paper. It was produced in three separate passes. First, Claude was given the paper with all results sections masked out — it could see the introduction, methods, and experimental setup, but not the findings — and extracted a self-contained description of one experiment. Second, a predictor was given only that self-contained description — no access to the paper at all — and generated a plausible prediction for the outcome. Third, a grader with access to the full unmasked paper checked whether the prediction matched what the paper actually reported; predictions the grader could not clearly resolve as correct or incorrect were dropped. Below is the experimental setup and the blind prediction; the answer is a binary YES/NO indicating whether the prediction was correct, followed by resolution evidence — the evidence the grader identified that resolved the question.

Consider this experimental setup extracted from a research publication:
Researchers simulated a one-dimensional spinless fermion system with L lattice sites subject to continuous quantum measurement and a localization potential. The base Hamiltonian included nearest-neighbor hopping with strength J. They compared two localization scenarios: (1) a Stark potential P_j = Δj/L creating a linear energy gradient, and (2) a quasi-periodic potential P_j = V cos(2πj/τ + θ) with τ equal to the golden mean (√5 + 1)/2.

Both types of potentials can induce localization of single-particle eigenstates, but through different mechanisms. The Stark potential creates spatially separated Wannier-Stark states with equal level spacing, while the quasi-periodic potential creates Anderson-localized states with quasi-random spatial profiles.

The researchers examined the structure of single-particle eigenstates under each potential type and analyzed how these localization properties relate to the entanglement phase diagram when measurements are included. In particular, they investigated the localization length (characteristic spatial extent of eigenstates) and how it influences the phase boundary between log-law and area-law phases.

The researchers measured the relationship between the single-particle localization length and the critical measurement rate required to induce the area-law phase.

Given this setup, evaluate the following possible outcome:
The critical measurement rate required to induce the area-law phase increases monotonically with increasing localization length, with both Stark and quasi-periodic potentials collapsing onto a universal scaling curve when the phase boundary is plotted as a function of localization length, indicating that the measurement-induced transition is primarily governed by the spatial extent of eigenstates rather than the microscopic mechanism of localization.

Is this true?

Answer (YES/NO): NO